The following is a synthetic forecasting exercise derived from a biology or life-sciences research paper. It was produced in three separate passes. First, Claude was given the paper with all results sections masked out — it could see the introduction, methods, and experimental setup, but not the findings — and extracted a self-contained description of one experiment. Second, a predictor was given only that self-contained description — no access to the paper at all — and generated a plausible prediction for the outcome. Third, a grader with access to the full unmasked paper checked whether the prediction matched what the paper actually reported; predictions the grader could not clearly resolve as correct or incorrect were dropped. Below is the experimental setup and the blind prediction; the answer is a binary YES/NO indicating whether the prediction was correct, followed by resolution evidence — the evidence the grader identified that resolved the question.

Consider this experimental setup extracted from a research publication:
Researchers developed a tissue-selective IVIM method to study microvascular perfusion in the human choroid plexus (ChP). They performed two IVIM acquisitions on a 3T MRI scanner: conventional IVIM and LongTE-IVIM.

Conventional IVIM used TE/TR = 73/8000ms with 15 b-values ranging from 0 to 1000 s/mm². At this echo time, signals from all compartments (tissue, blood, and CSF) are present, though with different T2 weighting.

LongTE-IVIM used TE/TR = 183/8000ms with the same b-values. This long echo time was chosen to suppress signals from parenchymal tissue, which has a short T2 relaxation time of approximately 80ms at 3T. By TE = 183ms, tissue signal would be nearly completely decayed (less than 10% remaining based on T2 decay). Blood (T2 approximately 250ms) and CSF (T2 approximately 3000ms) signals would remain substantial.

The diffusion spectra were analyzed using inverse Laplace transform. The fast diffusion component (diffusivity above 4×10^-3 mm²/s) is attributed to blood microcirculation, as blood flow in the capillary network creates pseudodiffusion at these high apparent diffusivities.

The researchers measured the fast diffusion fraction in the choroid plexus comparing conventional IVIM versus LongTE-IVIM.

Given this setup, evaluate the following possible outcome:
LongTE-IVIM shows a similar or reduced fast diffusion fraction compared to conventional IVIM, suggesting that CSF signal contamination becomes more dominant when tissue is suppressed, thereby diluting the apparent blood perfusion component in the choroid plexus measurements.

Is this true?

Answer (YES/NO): NO